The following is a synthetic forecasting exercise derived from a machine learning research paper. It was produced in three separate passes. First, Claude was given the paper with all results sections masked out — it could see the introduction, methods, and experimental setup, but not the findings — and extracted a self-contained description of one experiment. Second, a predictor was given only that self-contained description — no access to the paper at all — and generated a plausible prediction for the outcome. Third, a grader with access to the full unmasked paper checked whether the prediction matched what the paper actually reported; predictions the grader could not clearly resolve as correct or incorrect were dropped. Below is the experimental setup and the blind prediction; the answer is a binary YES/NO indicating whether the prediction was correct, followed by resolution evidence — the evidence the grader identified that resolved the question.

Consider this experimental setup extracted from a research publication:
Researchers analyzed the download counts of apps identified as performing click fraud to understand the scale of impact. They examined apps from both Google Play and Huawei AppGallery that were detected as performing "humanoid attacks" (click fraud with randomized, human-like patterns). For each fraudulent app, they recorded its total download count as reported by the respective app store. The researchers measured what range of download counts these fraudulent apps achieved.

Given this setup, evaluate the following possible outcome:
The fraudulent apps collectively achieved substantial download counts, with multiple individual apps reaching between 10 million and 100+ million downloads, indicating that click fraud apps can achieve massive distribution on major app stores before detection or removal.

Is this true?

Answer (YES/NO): YES